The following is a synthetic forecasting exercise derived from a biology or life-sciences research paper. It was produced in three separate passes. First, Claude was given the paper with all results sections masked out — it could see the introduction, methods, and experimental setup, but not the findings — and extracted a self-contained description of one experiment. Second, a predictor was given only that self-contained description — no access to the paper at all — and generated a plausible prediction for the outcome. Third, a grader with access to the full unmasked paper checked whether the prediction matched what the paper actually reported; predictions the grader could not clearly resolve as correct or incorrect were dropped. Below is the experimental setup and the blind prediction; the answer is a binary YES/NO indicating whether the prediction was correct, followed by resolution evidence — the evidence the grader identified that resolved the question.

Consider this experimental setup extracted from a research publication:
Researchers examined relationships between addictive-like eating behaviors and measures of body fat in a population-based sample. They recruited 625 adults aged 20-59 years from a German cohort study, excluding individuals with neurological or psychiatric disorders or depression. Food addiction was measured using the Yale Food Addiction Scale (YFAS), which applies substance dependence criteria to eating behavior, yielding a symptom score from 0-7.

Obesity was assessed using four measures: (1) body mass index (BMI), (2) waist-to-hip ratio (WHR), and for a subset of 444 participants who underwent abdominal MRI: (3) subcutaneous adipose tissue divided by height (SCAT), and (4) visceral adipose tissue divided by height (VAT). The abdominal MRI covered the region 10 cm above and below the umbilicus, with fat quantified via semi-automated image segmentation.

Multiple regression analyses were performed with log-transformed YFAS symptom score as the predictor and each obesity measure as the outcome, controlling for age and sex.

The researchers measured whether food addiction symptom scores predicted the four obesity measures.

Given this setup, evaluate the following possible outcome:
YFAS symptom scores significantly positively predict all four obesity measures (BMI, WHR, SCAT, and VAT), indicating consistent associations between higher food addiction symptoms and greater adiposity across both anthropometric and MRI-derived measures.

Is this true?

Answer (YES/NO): NO